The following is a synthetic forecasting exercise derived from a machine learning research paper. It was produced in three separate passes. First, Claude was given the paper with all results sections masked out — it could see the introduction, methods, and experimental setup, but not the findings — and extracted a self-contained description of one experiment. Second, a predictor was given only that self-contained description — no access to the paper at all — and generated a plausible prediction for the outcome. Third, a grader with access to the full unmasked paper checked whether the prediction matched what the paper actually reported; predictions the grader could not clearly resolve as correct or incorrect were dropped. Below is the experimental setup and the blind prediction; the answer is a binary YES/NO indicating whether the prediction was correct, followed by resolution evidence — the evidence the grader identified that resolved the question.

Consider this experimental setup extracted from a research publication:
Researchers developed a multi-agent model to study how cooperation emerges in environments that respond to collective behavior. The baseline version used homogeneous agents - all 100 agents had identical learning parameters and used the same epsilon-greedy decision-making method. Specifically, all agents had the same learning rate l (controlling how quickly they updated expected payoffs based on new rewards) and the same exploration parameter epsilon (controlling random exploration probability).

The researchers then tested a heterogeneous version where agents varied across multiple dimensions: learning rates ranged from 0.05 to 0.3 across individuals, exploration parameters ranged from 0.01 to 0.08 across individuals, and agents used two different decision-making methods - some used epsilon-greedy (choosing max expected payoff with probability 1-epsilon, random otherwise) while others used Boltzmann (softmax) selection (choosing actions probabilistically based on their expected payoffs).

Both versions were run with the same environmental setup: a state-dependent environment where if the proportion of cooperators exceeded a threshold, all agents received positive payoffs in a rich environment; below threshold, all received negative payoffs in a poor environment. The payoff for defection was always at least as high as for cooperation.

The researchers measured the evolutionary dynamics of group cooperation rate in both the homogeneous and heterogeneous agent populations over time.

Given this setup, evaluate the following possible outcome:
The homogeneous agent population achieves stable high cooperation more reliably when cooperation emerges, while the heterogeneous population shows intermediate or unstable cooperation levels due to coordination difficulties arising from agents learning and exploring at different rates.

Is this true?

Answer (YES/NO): NO